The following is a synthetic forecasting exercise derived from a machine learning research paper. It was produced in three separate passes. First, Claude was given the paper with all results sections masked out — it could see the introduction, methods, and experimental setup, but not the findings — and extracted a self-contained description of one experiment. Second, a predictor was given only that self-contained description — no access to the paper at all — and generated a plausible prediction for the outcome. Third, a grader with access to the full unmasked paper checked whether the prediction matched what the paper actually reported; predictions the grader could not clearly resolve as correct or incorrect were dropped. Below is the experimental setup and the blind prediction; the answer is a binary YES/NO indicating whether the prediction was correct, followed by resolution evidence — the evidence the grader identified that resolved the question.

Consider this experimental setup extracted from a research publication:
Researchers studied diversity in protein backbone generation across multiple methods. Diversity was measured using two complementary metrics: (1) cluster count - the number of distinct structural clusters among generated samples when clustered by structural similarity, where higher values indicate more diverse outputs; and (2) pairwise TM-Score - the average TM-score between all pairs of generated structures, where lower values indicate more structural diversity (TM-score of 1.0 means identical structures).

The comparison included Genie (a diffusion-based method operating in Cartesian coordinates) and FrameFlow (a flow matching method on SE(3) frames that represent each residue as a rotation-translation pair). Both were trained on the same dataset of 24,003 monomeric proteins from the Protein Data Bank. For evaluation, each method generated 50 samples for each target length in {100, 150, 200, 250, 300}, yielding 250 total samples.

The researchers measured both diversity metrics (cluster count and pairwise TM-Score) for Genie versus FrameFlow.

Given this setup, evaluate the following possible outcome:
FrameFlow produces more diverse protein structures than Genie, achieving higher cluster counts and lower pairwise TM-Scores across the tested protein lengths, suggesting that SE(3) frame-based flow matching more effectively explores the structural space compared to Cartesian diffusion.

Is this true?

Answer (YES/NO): NO